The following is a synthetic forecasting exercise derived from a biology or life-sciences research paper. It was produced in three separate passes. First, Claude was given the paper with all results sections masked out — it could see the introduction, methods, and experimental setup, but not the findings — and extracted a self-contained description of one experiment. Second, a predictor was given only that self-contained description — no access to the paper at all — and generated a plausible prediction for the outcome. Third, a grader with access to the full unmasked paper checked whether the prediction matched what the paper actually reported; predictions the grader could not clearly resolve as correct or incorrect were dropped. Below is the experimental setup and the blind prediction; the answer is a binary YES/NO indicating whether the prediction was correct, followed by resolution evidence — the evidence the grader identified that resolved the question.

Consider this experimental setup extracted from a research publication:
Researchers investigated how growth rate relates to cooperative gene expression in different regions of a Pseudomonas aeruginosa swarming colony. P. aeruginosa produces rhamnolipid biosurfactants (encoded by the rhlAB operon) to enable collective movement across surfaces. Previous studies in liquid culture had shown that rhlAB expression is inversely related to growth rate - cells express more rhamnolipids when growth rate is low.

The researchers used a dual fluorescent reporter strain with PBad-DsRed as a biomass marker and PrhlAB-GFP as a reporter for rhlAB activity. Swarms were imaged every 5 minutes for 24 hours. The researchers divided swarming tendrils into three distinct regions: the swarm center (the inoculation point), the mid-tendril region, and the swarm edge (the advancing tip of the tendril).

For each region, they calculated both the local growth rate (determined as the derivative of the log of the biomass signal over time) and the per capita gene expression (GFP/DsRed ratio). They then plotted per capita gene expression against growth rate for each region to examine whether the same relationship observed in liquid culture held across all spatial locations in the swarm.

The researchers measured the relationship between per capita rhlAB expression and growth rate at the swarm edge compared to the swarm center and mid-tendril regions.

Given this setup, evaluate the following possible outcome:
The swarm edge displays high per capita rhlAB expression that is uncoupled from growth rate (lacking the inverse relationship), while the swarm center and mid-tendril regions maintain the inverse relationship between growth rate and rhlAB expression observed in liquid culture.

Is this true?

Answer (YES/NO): YES